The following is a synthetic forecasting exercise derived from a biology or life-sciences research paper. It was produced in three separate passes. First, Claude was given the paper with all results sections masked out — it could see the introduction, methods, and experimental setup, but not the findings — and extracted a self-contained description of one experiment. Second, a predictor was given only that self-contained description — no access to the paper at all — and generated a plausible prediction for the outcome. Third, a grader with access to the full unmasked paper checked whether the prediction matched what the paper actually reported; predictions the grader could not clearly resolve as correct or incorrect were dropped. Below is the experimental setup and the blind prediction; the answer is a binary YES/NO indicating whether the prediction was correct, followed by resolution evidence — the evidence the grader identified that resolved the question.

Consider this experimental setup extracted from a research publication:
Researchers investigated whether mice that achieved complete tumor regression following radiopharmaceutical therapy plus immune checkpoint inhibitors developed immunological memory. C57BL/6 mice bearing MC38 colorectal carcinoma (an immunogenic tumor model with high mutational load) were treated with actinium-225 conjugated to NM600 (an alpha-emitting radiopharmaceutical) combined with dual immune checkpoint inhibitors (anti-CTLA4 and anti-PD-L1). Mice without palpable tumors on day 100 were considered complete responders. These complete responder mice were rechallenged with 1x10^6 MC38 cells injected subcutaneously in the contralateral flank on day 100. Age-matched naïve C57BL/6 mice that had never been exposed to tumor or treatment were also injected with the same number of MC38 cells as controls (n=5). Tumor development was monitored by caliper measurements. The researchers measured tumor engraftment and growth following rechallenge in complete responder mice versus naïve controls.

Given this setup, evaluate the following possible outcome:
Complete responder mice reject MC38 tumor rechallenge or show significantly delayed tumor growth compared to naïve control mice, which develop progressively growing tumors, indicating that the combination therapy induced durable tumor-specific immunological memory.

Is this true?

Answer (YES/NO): NO